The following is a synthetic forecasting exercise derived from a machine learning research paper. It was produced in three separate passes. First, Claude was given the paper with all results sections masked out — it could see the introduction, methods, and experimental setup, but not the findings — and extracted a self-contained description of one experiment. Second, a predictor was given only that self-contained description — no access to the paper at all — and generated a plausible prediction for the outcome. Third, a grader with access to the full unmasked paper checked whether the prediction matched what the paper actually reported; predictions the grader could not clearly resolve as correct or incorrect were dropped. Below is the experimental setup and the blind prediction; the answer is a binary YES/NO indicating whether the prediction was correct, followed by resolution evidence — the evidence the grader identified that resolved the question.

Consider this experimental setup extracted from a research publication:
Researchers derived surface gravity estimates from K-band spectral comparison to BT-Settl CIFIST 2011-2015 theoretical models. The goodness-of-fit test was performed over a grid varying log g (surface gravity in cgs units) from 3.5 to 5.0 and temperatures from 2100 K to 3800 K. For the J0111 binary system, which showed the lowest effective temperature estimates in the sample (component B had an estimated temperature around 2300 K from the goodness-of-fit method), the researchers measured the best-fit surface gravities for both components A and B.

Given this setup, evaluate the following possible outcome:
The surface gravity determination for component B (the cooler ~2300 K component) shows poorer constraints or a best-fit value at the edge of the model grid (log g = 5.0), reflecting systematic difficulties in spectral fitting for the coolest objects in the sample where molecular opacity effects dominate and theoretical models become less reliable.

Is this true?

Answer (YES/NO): NO